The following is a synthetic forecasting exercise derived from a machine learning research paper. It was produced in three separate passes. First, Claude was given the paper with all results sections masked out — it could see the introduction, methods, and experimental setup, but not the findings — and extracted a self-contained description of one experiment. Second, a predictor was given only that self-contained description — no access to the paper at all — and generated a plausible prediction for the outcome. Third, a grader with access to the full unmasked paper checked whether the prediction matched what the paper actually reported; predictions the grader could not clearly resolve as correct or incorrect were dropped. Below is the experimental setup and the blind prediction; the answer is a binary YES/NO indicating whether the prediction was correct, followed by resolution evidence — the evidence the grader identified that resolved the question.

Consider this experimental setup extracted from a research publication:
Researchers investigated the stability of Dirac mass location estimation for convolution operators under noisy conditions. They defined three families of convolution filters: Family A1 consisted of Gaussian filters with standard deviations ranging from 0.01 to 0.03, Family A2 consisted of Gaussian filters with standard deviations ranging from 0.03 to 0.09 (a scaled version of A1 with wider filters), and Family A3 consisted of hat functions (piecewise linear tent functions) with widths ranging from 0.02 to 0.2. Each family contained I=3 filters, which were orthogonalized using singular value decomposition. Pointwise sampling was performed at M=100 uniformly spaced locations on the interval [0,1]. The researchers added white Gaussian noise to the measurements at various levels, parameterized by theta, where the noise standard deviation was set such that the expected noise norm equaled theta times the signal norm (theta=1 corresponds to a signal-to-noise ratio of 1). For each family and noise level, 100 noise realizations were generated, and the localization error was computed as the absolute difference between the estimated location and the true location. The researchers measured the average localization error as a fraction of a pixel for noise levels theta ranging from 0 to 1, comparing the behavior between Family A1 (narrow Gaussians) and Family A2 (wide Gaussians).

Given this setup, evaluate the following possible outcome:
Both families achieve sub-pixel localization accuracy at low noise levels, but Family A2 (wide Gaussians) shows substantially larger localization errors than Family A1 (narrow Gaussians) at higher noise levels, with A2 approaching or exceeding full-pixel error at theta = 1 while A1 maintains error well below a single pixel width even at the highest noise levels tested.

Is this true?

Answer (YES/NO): NO